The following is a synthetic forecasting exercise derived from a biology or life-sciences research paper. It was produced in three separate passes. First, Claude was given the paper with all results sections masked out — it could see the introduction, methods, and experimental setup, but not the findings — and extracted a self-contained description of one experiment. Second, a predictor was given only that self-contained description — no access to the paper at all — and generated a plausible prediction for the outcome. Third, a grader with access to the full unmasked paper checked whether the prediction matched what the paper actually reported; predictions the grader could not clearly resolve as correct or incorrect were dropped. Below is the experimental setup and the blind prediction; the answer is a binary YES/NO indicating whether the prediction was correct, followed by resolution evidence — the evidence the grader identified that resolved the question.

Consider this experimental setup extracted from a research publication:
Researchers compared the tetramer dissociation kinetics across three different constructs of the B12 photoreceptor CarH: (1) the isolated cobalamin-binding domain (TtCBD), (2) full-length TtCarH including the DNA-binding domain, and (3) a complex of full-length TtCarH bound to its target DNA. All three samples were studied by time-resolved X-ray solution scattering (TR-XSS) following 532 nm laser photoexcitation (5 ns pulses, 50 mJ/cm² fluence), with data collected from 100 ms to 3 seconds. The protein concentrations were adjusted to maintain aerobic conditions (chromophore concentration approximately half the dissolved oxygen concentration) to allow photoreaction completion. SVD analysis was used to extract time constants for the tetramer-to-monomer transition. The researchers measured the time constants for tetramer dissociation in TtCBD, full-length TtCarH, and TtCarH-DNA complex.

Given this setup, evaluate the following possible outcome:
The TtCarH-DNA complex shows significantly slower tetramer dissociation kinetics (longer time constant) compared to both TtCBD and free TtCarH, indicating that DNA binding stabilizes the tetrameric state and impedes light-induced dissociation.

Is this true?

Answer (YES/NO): NO